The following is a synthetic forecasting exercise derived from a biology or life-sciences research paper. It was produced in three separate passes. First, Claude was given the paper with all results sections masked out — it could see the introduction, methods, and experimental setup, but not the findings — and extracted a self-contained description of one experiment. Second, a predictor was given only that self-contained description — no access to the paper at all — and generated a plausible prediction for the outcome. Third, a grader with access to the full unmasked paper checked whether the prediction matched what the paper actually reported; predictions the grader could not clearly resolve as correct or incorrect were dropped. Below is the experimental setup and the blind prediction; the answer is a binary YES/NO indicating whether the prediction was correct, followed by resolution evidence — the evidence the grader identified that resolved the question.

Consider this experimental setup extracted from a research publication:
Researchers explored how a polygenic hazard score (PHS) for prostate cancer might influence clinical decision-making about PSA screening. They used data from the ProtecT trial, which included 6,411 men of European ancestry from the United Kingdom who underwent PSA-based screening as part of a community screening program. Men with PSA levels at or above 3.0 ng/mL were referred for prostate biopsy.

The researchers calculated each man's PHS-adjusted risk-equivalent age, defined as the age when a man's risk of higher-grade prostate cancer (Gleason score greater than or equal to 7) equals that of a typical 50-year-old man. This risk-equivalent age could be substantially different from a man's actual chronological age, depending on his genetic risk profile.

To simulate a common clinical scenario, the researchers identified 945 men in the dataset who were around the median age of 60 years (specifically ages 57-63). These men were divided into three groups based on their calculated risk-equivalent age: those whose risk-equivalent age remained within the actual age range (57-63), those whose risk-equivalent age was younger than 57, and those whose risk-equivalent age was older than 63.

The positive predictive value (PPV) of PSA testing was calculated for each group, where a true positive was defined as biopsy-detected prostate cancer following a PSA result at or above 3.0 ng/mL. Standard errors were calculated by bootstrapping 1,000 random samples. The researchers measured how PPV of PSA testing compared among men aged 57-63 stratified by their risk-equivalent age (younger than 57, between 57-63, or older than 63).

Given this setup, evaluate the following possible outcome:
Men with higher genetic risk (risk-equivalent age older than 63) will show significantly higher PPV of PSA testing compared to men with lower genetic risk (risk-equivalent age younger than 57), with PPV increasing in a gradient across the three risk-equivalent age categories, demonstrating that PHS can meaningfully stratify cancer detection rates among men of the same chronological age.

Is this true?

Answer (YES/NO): YES